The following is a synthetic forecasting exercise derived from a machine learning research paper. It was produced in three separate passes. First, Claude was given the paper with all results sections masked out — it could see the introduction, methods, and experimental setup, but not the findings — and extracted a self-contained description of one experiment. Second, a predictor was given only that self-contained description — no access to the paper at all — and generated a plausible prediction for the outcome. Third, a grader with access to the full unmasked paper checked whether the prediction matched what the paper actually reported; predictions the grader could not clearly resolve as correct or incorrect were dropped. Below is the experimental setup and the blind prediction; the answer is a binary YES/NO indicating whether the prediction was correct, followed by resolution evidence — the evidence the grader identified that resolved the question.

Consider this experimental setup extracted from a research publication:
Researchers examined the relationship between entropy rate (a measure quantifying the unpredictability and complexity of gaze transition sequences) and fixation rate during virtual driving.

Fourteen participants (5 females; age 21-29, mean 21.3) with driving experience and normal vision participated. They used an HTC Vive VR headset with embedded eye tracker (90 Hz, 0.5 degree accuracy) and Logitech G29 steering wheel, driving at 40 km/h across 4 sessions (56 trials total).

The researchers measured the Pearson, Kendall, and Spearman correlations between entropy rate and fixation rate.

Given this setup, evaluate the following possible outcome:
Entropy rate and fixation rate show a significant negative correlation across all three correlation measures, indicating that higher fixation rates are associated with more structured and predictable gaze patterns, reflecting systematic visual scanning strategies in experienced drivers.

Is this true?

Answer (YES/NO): NO